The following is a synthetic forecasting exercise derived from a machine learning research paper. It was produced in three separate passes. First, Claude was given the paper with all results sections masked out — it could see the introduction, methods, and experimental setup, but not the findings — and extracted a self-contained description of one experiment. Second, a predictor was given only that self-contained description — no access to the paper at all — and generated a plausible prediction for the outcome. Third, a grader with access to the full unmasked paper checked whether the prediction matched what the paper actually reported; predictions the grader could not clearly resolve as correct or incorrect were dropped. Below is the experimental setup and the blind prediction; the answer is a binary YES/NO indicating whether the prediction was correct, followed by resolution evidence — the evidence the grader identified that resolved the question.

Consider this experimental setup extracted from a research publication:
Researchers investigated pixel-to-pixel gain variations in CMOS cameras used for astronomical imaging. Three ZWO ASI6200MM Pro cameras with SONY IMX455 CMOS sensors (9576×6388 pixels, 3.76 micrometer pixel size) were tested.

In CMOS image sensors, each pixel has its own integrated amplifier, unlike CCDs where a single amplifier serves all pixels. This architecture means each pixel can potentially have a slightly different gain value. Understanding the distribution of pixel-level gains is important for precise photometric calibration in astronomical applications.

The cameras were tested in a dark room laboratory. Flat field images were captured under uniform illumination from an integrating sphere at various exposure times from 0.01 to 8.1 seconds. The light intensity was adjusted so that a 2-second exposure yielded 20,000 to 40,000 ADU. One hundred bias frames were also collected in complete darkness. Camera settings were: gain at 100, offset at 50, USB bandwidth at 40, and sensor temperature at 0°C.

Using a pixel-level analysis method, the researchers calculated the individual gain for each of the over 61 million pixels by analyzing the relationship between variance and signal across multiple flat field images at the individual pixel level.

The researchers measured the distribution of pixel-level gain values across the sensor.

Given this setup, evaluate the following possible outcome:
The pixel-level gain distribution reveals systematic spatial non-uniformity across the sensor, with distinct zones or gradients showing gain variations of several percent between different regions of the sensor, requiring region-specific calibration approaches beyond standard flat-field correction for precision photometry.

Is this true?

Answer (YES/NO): NO